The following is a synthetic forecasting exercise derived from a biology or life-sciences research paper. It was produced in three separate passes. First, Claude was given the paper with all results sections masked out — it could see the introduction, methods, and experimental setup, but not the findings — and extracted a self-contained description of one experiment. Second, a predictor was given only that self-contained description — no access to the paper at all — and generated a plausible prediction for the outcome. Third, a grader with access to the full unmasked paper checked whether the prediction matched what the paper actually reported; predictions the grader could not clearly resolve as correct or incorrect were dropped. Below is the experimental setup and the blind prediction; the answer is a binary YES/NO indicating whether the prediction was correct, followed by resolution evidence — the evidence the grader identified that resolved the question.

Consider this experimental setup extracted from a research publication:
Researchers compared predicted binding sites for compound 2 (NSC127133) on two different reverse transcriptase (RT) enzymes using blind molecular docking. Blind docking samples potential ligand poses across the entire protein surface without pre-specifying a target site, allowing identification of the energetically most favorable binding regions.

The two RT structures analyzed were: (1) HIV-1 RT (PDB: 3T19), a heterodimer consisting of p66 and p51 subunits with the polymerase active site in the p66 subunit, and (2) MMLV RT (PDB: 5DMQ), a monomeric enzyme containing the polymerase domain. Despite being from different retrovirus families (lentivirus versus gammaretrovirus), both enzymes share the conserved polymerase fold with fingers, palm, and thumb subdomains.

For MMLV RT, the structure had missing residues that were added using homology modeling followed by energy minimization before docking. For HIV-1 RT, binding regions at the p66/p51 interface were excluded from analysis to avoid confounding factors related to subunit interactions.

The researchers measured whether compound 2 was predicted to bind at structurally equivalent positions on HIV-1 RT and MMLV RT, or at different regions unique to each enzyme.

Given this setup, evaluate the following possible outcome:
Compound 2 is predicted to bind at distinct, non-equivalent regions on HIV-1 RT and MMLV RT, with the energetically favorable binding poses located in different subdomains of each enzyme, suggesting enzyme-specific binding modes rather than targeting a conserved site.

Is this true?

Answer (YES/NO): NO